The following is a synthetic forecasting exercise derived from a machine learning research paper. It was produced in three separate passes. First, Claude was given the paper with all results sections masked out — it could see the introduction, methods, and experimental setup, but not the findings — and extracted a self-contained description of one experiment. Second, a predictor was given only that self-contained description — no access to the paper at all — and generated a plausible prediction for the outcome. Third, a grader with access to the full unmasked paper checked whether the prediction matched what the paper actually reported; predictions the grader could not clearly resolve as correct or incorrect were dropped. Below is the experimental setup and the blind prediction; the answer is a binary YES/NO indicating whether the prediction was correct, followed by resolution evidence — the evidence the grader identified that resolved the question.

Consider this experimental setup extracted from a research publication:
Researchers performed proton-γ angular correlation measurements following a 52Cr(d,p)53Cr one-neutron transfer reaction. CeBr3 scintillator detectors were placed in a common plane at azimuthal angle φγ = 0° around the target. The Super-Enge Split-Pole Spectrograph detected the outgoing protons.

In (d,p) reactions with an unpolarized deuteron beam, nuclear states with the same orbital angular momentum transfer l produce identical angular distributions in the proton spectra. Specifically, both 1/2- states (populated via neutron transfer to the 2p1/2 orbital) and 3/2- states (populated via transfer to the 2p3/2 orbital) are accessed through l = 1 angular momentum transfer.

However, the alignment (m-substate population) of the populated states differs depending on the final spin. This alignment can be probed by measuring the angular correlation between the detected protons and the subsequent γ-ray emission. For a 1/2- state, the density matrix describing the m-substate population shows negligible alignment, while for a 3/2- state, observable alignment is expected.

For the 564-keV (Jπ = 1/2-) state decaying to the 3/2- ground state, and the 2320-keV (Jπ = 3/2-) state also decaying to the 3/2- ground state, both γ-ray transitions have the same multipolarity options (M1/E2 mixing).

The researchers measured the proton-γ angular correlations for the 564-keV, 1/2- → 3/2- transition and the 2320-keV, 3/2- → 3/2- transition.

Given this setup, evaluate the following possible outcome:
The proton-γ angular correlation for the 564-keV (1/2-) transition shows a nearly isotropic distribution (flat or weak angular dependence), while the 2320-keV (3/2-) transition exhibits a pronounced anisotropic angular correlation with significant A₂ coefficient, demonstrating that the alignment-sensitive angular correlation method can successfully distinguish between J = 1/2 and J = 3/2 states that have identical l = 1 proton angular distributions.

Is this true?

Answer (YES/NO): YES